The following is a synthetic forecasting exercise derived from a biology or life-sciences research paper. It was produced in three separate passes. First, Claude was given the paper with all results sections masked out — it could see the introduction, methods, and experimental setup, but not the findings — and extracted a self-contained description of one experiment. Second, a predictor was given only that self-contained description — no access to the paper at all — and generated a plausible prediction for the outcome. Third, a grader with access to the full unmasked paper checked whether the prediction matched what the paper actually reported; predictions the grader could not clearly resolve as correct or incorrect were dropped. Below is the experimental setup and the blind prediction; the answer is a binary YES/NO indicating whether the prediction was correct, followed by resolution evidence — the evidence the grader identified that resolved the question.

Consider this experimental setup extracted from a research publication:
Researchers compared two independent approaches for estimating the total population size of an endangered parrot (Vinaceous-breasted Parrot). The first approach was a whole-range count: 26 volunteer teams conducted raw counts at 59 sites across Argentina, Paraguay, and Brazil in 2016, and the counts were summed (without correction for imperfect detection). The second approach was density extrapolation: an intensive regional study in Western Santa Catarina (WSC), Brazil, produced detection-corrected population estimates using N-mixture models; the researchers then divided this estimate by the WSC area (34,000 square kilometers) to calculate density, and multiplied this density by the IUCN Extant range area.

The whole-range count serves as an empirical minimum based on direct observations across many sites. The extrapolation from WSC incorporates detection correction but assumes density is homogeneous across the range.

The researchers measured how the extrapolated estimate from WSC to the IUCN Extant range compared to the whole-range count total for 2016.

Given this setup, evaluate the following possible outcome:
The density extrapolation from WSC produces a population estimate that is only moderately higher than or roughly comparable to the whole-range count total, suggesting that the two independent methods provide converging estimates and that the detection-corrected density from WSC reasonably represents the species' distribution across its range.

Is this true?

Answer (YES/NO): YES